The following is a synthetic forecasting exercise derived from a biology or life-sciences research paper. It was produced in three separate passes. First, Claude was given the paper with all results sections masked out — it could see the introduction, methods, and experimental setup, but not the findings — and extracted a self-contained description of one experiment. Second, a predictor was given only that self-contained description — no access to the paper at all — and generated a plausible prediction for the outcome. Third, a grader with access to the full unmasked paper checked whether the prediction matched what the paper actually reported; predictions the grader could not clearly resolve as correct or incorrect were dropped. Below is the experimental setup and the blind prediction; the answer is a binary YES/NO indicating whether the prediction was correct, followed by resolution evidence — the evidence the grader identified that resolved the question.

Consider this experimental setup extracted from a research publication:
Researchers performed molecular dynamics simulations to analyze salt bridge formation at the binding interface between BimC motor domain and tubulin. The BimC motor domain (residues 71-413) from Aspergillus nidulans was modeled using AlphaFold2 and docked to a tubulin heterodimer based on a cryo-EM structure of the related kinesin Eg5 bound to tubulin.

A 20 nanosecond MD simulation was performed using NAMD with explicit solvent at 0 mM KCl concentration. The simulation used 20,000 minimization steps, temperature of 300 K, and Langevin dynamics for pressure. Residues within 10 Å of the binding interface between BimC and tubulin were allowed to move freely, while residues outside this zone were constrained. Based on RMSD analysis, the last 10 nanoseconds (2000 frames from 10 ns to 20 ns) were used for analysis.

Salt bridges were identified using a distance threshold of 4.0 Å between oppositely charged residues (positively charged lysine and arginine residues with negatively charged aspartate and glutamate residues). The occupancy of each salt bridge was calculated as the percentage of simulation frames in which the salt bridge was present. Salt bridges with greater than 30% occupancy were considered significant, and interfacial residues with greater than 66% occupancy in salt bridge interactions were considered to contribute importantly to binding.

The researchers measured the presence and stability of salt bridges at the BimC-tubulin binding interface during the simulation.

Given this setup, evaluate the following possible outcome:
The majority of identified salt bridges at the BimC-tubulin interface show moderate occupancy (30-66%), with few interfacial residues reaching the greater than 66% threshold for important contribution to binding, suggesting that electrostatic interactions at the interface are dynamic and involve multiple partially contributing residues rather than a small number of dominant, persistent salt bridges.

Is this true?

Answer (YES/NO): NO